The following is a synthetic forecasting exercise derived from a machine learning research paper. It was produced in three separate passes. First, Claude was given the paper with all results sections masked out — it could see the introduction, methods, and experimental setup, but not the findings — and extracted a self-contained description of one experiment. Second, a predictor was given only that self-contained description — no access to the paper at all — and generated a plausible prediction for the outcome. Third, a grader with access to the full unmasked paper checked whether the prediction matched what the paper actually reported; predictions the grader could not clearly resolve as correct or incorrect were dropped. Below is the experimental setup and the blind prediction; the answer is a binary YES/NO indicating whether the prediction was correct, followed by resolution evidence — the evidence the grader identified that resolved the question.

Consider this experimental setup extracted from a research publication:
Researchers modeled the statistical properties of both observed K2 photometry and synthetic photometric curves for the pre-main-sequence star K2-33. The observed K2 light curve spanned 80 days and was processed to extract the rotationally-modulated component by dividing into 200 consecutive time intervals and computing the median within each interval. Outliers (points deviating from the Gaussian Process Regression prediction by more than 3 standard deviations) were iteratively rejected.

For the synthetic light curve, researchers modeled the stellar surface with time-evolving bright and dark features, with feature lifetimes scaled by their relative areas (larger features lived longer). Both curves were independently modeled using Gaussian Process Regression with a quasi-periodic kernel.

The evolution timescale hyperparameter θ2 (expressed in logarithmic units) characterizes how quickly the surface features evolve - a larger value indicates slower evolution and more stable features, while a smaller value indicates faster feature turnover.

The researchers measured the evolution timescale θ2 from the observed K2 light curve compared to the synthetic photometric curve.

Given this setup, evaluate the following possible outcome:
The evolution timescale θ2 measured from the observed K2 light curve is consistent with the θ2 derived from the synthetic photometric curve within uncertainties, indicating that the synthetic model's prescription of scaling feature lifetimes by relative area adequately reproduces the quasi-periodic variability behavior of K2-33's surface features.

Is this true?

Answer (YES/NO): NO